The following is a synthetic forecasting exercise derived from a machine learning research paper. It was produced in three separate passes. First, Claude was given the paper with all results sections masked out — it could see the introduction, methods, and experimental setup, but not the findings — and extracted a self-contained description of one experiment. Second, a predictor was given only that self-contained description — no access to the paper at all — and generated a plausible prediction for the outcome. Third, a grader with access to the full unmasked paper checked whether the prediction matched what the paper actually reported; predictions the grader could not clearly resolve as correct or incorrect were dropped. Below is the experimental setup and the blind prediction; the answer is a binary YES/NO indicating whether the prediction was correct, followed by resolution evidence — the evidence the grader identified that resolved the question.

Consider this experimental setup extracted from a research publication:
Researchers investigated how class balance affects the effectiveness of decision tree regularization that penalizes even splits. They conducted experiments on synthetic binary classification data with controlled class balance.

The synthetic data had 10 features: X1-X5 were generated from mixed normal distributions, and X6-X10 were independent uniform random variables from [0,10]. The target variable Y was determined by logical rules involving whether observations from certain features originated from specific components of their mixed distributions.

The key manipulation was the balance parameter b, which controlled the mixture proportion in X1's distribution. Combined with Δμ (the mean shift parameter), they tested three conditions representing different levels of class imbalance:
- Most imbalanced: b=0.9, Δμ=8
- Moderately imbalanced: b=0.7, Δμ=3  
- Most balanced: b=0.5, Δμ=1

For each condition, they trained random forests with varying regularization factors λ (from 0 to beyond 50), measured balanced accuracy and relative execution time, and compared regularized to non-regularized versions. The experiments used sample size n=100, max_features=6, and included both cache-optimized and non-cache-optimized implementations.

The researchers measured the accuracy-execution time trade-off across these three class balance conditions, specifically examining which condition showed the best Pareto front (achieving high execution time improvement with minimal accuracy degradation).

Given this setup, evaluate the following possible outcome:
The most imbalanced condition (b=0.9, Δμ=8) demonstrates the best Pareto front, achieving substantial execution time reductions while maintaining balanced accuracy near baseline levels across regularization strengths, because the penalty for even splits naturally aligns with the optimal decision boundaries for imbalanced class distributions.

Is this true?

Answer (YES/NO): YES